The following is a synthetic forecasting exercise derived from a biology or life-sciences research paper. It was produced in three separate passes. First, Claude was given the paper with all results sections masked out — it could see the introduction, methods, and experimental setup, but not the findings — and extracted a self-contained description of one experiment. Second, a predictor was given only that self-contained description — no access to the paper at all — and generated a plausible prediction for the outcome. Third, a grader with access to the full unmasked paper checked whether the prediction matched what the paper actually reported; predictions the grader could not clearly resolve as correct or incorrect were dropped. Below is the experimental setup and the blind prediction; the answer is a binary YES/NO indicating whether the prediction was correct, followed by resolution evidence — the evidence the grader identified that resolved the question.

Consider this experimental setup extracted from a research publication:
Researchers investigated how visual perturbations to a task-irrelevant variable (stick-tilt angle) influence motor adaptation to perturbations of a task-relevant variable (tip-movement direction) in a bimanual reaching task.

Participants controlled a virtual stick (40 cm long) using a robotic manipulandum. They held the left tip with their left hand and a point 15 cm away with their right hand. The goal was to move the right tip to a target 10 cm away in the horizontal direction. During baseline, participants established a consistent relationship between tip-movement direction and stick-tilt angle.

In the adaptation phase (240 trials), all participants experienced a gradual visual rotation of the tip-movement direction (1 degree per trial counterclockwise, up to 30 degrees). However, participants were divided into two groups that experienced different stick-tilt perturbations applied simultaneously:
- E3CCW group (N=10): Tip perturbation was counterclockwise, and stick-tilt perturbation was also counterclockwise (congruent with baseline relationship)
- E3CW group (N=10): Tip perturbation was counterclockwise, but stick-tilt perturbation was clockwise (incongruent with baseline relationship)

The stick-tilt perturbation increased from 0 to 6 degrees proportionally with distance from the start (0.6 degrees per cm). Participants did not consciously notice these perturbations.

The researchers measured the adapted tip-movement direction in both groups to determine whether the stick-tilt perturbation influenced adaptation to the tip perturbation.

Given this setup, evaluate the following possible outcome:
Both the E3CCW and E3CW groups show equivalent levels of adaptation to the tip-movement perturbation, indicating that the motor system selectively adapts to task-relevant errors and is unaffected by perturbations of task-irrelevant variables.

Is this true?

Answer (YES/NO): NO